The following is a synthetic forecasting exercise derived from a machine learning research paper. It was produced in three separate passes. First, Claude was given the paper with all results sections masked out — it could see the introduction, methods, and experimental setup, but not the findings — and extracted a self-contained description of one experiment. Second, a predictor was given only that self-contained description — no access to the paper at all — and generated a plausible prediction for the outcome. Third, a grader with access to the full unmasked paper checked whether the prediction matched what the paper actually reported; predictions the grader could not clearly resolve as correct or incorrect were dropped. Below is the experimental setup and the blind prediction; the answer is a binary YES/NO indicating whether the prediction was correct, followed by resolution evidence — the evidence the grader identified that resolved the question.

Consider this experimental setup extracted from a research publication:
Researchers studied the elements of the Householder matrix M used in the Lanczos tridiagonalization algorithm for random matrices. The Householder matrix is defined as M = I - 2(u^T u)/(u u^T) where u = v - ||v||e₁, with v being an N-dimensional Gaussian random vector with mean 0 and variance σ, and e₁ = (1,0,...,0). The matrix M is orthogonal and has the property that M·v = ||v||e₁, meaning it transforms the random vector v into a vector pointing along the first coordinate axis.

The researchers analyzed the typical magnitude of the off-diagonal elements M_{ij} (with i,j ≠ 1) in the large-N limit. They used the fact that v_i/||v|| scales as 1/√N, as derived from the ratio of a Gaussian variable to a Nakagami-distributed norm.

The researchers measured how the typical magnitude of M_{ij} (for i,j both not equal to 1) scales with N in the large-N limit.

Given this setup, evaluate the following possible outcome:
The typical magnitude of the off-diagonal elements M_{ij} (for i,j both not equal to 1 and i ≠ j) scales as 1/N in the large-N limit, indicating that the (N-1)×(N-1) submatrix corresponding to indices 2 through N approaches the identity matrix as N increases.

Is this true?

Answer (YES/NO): YES